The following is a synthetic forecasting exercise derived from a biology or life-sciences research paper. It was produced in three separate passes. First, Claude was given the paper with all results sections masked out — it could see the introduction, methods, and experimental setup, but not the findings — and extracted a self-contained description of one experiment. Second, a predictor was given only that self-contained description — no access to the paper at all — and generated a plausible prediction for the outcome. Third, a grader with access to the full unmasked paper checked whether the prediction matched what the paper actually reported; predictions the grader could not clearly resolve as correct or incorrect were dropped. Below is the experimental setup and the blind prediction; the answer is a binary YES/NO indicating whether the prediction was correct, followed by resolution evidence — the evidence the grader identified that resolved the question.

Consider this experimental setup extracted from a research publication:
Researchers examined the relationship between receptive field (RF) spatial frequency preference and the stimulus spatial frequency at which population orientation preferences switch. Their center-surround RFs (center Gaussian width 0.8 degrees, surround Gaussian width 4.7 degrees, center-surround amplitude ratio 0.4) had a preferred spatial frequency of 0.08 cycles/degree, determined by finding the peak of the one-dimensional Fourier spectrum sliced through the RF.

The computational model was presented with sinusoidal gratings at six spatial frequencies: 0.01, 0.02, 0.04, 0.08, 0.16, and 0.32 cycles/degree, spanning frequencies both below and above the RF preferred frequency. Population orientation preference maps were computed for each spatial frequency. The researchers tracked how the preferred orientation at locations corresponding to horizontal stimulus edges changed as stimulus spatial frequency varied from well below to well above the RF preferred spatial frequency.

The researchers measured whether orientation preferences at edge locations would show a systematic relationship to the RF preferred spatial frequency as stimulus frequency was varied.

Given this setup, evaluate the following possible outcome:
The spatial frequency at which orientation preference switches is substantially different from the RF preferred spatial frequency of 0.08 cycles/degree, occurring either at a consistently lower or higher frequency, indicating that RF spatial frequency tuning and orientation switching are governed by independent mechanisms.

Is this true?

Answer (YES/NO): NO